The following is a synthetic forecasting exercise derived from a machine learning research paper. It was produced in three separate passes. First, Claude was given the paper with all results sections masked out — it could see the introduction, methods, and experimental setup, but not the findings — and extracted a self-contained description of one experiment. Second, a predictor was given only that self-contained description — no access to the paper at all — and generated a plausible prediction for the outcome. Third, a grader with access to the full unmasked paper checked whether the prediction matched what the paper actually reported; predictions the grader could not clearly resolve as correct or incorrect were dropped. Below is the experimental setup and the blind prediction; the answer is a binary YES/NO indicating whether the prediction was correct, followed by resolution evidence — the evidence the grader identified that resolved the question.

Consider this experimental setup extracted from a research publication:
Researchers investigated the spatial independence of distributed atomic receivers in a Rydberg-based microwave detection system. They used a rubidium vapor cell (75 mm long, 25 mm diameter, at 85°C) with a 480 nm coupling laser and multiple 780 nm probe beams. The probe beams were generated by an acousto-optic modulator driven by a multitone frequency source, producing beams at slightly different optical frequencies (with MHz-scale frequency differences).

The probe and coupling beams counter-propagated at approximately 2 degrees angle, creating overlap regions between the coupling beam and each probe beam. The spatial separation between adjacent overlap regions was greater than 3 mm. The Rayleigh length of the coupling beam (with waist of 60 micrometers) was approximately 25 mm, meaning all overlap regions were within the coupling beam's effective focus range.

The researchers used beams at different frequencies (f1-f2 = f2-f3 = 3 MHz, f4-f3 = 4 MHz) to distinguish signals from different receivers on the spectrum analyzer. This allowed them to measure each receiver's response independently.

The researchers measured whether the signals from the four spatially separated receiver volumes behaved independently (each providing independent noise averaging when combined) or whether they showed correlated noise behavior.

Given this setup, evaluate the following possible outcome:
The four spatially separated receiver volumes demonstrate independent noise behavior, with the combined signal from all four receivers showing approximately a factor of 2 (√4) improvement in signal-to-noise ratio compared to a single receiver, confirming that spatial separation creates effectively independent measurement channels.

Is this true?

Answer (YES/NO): NO